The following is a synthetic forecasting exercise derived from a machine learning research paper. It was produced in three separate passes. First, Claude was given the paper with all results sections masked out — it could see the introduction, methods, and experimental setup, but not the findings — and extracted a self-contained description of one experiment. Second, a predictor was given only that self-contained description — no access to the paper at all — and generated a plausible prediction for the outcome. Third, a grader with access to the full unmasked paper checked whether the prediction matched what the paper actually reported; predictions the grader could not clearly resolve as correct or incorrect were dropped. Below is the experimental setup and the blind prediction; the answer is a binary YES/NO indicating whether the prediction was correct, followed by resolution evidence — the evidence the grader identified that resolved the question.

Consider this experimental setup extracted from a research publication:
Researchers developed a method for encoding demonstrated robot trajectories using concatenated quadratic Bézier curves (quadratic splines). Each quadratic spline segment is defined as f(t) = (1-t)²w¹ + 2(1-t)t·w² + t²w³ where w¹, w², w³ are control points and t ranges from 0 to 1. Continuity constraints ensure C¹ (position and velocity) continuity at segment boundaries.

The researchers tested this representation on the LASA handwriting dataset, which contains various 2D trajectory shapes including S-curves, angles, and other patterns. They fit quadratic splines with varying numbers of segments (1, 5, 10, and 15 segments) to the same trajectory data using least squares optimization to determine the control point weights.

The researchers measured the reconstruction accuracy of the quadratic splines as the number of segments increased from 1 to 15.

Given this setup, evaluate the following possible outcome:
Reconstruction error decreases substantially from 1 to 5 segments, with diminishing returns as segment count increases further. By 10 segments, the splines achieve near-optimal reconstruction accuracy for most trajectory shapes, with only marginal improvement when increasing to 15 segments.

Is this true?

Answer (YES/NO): NO